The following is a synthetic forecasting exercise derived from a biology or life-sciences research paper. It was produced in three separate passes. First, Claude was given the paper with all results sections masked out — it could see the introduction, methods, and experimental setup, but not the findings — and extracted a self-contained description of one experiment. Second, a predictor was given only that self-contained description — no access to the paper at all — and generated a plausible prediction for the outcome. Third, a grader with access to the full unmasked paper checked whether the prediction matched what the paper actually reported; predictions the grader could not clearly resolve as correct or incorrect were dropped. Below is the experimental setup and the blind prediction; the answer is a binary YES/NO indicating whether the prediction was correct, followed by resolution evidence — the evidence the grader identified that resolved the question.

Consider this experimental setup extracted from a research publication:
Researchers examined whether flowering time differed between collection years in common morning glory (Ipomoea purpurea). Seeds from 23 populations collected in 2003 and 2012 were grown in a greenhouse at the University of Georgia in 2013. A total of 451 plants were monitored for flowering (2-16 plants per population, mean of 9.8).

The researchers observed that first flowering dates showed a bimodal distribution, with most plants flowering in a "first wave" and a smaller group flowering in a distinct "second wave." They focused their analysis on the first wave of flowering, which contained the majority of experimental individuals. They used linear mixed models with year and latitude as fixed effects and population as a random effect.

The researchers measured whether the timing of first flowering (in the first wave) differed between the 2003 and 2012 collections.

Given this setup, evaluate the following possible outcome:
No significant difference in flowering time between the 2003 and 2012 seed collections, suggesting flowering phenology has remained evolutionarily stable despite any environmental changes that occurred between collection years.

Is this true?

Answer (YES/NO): NO